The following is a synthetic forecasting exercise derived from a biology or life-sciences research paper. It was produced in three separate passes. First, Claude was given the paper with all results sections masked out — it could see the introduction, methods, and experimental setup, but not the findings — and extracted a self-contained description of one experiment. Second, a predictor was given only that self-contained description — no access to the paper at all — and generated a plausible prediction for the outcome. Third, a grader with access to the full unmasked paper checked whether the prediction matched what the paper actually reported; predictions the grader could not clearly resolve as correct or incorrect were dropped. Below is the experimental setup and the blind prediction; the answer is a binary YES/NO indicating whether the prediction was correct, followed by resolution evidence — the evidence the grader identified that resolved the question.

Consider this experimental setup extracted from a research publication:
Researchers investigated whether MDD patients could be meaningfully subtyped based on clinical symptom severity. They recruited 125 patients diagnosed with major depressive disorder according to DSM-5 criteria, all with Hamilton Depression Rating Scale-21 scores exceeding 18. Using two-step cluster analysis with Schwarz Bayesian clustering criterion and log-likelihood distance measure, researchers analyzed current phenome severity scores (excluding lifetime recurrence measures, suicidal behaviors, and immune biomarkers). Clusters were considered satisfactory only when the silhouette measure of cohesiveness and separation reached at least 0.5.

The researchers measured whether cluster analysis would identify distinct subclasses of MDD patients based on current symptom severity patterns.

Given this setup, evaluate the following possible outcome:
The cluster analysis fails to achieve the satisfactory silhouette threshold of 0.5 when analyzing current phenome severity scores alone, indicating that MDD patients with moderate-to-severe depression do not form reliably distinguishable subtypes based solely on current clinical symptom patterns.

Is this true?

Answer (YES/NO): NO